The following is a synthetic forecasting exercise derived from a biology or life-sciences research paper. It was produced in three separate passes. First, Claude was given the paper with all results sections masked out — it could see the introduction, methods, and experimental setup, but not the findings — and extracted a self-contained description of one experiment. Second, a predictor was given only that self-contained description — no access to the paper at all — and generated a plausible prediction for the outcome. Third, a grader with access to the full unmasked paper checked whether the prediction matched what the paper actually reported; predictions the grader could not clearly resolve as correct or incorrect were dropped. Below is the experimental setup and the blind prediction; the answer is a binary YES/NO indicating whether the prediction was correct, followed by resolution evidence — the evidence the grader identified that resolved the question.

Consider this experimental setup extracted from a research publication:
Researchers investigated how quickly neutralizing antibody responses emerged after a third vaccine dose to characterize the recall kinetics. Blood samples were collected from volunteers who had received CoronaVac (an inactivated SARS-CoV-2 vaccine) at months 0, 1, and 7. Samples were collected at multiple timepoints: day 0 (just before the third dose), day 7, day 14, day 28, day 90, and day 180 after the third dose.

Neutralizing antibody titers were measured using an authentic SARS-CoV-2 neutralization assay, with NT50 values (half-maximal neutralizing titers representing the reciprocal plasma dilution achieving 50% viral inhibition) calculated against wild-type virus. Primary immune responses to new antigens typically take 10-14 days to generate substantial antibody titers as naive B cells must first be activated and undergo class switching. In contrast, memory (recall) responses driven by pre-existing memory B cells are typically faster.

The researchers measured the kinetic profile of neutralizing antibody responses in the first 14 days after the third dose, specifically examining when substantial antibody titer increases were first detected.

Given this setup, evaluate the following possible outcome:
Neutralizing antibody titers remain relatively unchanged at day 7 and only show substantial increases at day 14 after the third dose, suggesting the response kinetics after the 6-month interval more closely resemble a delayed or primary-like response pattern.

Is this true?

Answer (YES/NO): NO